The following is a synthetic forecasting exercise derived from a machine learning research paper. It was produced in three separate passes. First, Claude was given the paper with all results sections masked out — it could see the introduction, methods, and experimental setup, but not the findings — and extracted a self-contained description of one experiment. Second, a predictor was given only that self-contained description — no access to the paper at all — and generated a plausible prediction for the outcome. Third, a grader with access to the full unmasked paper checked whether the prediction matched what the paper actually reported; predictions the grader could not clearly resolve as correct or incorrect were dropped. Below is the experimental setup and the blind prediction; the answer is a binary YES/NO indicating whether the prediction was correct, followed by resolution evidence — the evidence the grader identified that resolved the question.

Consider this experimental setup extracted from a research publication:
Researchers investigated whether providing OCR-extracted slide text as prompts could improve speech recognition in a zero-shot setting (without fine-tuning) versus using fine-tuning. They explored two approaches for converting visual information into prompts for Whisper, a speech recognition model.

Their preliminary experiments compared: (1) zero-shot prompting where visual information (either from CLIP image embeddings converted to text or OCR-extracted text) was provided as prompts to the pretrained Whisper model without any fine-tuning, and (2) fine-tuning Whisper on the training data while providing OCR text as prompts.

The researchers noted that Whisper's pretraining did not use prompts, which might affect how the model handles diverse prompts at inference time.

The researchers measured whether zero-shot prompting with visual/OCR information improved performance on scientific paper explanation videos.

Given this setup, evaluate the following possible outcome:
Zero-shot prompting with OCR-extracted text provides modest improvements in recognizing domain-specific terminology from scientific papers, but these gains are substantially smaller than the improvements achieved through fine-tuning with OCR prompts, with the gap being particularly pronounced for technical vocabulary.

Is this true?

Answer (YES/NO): NO